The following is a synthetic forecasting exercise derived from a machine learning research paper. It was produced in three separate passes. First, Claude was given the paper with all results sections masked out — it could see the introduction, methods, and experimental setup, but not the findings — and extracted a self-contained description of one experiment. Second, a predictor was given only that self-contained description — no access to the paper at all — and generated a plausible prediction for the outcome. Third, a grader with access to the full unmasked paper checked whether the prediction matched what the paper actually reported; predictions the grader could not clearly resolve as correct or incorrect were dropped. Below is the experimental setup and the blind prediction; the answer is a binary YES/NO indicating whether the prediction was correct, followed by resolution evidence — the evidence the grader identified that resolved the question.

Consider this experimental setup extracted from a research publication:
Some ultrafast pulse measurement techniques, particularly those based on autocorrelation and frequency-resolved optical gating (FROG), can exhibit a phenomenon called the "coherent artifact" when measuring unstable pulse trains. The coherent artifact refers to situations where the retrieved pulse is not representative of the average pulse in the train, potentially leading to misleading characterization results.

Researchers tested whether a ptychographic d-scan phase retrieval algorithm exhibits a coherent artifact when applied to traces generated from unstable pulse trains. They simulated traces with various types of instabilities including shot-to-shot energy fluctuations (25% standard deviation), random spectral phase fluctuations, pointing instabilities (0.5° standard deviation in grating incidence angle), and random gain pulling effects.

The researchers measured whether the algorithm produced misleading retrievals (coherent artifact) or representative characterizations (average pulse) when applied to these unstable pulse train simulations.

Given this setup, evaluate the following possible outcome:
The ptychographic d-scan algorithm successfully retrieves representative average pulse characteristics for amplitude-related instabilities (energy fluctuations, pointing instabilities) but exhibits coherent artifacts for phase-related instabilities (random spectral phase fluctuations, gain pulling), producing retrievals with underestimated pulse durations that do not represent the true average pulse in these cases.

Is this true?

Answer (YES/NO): NO